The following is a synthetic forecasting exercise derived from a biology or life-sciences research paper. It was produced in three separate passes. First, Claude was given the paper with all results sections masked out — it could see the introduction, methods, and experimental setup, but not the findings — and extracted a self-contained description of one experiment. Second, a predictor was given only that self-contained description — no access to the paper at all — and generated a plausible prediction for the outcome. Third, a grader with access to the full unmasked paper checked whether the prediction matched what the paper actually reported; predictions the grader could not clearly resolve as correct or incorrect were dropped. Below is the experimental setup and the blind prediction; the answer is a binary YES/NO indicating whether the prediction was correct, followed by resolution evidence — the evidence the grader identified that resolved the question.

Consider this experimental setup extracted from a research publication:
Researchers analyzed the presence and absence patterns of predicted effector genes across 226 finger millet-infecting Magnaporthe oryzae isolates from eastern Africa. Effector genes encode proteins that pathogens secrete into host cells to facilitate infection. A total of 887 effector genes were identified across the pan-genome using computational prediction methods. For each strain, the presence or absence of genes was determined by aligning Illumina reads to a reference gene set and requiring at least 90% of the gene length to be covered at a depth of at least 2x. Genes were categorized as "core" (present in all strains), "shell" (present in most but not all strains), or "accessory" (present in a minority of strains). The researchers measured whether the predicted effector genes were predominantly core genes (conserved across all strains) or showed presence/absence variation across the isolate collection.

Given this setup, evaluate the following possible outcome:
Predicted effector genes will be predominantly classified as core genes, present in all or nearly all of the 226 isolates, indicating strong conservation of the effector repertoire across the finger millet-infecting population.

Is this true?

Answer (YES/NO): YES